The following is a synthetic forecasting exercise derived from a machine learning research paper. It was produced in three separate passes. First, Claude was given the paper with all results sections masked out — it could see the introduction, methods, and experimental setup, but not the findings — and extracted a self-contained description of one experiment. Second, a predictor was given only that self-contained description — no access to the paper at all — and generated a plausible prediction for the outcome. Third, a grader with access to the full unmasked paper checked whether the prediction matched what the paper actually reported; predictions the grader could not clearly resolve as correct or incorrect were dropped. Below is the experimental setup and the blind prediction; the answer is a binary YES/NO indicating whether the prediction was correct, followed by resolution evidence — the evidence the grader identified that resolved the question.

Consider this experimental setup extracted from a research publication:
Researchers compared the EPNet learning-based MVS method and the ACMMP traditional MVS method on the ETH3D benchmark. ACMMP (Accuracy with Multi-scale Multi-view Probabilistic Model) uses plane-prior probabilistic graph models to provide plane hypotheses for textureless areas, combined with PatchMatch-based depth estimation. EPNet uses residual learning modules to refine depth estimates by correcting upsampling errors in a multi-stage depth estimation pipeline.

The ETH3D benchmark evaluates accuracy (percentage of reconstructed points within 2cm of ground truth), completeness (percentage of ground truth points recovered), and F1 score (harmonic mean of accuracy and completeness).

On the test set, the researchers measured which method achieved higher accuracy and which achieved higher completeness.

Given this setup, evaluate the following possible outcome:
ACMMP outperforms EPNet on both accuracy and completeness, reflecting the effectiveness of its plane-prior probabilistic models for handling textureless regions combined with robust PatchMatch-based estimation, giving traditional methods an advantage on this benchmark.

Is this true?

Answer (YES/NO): NO